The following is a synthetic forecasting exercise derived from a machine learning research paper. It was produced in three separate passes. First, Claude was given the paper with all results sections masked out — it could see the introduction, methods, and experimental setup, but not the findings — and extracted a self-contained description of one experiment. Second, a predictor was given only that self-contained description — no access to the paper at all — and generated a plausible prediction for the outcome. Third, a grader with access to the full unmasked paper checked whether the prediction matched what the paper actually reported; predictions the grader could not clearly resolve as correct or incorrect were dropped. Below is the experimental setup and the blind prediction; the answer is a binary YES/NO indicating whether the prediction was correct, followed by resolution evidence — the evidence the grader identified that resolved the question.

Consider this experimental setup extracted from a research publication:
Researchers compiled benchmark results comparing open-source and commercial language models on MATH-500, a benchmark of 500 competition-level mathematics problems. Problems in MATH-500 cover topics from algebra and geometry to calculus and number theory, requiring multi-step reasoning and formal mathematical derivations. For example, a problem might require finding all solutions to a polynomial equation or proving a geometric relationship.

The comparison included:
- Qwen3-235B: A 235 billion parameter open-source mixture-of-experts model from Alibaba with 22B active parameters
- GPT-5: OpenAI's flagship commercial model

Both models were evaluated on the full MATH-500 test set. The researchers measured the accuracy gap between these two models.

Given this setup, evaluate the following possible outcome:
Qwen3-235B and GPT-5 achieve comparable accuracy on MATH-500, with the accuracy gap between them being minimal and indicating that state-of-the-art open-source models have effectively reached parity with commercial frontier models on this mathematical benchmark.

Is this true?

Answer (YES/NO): NO